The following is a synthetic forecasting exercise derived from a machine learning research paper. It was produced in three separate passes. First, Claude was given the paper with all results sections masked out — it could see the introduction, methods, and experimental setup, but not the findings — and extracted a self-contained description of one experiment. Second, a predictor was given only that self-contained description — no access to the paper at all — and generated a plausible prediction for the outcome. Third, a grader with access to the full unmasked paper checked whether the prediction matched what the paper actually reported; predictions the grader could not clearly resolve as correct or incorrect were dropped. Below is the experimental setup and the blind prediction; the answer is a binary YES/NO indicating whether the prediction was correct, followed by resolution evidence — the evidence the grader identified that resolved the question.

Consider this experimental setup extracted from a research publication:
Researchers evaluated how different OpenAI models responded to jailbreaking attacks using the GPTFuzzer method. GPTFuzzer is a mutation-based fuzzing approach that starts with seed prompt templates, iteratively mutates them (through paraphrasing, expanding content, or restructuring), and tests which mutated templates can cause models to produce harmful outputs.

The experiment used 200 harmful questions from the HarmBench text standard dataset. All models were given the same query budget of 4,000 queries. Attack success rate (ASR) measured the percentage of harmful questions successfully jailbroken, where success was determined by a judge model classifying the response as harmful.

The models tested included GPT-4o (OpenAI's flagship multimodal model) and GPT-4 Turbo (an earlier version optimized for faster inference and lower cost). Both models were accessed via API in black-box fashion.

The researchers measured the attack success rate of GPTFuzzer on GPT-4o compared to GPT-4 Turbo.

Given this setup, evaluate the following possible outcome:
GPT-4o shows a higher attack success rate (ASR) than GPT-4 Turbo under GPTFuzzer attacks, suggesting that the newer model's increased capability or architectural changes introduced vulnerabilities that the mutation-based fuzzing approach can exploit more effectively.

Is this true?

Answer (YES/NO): NO